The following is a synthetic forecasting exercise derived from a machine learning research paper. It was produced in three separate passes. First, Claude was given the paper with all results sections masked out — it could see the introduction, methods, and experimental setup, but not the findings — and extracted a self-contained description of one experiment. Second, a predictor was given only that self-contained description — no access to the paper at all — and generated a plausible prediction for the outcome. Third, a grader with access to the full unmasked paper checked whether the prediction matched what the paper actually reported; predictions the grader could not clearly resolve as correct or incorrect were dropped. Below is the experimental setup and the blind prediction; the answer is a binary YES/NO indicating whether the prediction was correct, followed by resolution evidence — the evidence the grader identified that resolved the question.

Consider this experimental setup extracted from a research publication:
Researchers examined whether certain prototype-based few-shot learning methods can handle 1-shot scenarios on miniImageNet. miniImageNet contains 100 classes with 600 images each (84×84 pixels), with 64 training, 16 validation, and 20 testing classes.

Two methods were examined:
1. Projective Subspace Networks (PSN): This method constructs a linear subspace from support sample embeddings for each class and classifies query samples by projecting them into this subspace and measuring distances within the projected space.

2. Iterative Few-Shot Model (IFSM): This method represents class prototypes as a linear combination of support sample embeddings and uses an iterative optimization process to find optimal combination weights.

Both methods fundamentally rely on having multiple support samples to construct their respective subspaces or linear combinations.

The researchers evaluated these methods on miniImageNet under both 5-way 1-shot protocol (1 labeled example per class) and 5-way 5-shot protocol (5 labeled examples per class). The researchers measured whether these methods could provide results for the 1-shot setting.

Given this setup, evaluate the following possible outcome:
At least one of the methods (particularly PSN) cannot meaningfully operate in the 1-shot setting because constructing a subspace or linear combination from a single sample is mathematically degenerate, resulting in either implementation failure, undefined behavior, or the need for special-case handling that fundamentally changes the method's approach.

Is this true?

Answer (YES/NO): YES